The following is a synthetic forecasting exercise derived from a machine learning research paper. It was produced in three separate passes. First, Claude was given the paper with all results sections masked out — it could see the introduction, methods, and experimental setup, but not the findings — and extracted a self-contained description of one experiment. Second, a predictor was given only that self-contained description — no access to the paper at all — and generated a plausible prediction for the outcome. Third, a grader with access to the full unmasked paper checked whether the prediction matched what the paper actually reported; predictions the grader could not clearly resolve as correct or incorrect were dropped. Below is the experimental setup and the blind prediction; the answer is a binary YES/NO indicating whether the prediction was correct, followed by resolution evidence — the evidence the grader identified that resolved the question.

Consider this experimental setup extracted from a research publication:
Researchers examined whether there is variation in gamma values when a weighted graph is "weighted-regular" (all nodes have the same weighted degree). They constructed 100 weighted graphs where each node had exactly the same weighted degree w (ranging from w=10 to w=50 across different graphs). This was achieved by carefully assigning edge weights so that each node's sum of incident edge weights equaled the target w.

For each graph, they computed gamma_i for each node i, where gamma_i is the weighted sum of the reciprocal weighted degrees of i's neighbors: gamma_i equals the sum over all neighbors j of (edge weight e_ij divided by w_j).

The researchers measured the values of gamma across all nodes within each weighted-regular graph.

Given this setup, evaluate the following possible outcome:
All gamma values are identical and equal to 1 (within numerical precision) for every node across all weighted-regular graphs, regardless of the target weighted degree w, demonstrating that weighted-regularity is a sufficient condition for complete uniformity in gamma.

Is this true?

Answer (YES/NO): YES